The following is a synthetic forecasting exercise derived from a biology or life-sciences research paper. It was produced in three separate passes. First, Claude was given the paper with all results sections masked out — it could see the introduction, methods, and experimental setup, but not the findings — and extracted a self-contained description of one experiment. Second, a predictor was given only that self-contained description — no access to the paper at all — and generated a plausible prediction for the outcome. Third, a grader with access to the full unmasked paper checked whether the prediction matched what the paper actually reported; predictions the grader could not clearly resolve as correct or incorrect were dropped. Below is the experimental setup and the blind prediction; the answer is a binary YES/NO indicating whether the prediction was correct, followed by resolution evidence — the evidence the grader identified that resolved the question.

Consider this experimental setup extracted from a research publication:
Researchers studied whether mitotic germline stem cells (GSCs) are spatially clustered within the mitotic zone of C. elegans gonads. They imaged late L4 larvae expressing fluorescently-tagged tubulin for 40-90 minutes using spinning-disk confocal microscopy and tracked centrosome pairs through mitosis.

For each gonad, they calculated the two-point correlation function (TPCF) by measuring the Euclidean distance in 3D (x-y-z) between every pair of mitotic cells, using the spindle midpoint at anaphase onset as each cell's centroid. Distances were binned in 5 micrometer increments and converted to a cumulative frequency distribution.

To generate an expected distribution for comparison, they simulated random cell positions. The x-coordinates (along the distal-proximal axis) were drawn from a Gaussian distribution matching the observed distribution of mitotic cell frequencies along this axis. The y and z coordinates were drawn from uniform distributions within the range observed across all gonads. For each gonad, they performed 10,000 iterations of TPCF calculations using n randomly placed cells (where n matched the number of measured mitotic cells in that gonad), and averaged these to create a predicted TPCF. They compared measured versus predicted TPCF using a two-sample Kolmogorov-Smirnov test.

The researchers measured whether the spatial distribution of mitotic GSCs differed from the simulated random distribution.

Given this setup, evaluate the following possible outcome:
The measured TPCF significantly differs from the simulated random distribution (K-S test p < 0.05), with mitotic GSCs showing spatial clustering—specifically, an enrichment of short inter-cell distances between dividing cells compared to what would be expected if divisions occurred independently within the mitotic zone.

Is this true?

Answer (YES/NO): YES